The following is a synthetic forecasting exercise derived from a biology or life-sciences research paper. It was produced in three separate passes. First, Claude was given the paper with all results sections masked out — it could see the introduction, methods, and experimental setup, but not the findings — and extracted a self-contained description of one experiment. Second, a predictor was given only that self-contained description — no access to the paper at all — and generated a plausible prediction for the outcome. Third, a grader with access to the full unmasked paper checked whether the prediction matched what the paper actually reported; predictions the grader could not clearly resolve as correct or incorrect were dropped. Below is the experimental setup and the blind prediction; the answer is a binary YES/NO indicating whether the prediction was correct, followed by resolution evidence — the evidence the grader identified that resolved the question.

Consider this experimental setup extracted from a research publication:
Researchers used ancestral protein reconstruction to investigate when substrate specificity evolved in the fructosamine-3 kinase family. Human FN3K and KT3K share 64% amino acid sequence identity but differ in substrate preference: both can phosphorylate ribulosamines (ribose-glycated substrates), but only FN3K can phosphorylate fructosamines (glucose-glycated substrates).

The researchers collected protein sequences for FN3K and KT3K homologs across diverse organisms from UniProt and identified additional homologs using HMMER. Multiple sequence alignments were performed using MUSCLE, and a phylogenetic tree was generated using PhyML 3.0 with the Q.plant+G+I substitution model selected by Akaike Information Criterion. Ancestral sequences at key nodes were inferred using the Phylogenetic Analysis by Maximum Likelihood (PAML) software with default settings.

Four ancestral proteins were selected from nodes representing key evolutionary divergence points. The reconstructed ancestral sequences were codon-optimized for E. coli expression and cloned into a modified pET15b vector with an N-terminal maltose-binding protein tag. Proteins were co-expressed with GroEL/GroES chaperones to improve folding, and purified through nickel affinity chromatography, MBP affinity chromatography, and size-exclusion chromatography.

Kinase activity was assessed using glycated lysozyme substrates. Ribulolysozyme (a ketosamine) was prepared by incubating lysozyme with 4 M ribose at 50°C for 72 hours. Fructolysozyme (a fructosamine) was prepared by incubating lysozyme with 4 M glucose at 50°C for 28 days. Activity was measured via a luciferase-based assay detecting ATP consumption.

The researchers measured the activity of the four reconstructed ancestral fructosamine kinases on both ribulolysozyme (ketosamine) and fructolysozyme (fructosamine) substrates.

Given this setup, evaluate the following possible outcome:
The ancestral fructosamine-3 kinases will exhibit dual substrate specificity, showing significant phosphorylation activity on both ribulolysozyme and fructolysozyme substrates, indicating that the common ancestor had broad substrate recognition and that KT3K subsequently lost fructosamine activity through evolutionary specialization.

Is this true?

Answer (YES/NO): NO